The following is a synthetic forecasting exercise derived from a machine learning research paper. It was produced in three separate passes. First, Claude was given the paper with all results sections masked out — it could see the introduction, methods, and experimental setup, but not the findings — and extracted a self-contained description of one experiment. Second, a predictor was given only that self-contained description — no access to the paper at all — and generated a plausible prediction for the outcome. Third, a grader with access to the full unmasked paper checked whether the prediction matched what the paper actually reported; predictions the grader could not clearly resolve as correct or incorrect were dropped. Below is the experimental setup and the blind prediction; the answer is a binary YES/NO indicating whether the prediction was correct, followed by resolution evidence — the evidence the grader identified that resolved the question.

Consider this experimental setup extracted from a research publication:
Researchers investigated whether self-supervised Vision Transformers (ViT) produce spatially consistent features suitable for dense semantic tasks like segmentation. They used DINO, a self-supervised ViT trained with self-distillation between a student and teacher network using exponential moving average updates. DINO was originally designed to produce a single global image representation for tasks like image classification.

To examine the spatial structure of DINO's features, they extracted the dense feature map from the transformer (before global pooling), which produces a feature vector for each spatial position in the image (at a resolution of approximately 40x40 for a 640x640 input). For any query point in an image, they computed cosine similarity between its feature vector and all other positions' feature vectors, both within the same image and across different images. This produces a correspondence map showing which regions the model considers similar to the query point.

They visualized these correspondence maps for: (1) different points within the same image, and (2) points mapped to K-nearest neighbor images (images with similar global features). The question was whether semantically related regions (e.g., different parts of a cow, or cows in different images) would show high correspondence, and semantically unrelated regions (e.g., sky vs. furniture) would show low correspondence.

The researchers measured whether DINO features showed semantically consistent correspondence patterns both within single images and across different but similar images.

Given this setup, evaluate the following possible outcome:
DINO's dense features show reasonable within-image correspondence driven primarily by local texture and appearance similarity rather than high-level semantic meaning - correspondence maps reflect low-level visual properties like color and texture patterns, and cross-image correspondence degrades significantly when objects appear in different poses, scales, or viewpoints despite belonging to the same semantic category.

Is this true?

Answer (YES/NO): NO